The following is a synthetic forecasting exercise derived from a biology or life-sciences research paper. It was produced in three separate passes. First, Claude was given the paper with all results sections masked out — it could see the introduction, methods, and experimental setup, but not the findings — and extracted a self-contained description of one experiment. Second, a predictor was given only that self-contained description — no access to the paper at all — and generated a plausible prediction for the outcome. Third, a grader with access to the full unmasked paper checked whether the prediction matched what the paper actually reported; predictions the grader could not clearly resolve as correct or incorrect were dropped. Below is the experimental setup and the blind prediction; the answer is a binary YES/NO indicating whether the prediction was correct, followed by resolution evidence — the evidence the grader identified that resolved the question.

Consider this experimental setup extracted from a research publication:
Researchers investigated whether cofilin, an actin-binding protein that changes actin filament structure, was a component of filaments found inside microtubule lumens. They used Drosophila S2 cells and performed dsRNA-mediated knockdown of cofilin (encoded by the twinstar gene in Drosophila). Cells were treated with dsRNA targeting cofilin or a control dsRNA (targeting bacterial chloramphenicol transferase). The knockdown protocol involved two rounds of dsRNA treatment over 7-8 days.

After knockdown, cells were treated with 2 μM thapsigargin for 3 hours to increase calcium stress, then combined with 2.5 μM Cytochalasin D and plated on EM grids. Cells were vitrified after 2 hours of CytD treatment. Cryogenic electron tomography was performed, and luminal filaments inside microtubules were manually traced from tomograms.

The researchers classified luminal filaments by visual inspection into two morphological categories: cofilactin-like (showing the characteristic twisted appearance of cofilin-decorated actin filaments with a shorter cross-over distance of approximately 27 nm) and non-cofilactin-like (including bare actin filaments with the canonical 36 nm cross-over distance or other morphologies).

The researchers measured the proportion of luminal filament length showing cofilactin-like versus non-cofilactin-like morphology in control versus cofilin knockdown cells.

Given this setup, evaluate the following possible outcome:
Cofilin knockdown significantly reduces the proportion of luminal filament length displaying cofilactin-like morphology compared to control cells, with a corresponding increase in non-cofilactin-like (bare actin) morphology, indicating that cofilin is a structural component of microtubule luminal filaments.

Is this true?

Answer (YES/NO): YES